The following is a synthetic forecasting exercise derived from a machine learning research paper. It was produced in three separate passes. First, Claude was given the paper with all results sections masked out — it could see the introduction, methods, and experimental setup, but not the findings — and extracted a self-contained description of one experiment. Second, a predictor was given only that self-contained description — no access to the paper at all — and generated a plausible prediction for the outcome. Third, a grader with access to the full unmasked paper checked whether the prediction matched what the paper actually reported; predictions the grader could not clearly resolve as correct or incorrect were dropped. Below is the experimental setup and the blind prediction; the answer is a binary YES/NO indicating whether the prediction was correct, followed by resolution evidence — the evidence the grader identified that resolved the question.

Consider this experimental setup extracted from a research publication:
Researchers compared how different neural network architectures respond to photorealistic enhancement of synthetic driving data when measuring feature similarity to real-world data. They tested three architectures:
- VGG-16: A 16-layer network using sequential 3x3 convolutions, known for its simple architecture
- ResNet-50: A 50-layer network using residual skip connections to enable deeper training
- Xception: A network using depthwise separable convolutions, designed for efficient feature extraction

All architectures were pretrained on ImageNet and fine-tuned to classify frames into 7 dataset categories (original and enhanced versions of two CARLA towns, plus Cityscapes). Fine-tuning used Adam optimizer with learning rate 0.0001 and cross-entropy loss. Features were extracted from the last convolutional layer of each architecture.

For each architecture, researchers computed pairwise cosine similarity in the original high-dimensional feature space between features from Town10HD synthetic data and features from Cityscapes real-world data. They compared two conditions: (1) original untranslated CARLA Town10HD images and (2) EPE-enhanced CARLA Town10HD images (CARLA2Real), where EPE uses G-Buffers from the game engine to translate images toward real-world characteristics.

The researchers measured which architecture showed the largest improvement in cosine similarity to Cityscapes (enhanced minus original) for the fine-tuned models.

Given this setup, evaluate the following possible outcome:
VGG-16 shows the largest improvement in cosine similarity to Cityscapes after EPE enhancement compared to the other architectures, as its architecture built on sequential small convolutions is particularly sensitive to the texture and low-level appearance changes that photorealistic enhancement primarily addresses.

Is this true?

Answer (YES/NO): NO